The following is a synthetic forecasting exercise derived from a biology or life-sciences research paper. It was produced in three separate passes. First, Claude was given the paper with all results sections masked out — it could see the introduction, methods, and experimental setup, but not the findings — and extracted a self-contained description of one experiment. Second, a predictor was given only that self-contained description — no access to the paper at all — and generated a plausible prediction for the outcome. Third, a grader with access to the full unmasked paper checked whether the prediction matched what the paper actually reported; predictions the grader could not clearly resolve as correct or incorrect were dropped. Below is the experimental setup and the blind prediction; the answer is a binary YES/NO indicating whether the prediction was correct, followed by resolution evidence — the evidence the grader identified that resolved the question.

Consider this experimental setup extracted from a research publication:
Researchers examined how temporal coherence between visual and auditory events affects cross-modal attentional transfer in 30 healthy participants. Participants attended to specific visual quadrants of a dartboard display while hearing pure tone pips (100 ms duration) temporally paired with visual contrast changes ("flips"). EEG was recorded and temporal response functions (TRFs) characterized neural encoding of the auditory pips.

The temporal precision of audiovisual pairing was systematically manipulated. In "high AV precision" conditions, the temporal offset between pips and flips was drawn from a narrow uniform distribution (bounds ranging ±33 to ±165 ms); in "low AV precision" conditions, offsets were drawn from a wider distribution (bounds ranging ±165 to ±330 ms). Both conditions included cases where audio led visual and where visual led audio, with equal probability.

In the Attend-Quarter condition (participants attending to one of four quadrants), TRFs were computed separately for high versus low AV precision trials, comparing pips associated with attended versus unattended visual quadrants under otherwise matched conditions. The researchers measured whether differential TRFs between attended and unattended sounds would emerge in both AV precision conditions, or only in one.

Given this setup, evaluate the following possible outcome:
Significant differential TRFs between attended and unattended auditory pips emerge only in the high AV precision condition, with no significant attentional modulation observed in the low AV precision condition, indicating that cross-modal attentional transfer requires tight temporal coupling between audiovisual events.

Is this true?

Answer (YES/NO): YES